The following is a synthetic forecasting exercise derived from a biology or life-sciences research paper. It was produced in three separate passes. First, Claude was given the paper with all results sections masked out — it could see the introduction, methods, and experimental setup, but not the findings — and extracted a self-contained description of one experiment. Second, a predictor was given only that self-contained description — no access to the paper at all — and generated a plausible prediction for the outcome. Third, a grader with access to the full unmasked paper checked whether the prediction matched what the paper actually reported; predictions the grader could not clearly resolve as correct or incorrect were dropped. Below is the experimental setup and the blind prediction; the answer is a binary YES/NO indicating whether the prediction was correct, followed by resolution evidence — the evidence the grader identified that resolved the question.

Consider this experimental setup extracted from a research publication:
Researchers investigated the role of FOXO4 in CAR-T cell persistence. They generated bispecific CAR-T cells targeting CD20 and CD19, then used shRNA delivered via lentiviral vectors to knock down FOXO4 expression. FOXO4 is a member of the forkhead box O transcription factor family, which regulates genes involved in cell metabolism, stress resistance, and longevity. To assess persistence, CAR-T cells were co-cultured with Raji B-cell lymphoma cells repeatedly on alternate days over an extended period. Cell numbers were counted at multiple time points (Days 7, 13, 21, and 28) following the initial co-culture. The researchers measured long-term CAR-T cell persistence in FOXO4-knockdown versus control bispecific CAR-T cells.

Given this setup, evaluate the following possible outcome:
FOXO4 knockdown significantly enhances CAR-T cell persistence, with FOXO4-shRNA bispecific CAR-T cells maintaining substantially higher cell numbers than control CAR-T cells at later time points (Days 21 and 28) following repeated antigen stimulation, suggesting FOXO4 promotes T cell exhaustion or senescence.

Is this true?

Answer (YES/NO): NO